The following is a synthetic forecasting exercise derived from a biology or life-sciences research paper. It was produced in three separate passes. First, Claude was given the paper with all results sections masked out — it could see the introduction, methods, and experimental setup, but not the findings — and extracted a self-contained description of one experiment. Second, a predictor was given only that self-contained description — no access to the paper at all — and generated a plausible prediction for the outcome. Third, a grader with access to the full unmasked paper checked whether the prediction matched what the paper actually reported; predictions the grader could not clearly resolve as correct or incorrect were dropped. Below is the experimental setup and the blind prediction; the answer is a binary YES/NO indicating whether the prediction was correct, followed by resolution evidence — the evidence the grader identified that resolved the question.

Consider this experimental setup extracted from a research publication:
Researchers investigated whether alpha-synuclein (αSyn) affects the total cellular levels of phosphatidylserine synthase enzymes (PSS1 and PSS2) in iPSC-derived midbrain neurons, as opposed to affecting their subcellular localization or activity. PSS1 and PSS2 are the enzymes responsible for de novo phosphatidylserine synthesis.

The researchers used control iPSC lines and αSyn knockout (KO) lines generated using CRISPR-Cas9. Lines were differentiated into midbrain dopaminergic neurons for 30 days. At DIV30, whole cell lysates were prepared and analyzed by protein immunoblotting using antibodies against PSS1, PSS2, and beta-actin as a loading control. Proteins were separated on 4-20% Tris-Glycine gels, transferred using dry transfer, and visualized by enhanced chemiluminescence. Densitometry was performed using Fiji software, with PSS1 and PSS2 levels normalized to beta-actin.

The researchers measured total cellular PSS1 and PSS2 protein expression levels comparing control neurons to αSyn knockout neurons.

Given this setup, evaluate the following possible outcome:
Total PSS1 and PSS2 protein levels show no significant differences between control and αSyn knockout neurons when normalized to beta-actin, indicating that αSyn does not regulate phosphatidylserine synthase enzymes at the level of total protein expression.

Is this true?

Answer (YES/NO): NO